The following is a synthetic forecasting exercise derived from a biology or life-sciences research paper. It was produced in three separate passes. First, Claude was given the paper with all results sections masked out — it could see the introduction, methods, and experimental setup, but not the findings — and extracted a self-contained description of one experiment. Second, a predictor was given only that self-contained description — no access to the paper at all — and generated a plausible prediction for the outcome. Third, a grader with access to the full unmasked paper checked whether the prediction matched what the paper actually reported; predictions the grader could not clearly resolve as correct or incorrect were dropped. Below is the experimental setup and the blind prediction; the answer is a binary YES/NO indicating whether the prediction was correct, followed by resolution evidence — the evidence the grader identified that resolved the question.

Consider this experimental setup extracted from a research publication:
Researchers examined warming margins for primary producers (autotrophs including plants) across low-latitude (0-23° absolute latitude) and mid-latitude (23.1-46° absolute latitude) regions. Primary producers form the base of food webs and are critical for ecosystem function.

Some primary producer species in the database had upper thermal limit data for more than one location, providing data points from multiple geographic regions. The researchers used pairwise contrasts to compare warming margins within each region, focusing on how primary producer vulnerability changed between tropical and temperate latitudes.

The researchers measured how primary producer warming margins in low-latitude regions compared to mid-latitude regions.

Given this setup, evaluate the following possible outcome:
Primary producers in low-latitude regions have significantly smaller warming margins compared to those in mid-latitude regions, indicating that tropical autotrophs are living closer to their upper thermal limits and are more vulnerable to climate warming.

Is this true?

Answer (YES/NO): YES